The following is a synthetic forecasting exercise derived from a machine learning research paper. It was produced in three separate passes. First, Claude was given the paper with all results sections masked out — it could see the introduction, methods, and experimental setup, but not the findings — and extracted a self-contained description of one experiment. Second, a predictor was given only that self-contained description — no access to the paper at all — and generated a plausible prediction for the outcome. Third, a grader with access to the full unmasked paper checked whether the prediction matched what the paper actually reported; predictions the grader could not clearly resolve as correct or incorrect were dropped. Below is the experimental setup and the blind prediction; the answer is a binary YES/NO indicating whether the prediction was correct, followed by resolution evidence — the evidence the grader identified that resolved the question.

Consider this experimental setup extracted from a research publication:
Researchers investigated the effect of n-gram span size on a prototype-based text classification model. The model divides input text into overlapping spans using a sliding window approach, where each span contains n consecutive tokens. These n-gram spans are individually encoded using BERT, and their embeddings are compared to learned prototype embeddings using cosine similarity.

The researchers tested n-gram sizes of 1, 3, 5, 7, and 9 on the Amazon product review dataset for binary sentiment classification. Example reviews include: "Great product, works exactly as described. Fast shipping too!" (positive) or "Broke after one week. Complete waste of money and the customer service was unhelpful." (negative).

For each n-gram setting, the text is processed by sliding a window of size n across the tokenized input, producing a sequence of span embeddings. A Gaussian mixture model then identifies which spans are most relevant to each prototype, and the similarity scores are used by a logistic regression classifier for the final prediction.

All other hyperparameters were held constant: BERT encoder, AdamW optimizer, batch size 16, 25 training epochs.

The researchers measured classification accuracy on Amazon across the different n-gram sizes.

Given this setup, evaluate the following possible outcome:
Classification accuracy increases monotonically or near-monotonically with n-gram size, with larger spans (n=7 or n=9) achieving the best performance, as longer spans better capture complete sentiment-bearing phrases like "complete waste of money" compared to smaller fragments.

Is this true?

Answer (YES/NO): NO